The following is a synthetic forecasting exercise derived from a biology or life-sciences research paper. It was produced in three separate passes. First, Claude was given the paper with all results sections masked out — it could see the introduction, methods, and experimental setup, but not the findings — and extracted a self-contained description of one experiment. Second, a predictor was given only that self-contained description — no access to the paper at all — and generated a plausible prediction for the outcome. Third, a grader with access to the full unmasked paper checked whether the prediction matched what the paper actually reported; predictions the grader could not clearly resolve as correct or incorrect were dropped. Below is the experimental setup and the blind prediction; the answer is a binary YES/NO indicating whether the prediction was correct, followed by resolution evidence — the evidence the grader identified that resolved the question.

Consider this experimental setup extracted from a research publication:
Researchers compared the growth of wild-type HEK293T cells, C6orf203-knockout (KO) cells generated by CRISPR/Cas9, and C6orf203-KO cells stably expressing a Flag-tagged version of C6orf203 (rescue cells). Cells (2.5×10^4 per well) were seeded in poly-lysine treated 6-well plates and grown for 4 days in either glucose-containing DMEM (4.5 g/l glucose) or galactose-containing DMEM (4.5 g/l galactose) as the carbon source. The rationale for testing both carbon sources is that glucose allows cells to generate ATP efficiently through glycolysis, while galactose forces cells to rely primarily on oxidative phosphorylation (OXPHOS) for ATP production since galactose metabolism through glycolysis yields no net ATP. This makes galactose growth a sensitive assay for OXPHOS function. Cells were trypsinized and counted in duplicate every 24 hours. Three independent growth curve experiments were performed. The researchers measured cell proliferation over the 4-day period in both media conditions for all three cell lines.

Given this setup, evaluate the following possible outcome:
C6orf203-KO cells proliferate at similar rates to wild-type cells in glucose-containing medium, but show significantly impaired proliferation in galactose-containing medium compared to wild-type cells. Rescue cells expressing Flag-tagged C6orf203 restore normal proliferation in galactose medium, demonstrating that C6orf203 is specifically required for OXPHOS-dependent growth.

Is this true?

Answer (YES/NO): NO